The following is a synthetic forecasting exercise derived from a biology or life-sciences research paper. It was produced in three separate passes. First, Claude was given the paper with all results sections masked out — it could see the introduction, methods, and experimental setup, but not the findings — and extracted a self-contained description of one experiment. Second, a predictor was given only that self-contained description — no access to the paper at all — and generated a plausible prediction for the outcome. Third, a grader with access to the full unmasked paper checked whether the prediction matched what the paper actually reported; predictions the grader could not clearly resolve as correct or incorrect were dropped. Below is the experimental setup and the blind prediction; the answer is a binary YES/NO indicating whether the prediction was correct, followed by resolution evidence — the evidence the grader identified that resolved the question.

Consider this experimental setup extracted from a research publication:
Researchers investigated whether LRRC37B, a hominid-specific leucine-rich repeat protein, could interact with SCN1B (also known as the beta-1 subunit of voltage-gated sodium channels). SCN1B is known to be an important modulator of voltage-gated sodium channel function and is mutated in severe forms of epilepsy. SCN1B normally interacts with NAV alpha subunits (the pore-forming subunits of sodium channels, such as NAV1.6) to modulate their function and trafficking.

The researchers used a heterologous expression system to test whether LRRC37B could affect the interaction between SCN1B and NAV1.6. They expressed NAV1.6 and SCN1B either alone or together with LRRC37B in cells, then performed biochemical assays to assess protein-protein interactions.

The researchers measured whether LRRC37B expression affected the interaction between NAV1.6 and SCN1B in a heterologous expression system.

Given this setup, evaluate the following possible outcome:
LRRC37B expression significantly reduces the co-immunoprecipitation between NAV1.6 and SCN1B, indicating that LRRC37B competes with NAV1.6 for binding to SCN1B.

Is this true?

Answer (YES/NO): YES